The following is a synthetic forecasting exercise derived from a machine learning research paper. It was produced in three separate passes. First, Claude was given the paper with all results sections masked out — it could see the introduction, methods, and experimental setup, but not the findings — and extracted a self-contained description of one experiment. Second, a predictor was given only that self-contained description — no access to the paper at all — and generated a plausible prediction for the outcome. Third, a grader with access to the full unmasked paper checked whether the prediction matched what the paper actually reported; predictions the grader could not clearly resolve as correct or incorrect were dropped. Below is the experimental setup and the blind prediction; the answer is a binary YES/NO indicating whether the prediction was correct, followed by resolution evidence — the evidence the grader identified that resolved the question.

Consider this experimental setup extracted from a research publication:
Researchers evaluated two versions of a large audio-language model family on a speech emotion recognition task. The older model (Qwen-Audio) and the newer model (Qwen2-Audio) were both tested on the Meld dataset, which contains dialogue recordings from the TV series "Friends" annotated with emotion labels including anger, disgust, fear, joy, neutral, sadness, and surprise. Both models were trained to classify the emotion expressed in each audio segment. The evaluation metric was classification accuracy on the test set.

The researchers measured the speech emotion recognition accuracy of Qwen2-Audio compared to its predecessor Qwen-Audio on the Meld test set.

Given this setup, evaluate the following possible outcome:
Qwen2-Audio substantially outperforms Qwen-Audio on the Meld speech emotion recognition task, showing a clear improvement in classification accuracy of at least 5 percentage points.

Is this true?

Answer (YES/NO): NO